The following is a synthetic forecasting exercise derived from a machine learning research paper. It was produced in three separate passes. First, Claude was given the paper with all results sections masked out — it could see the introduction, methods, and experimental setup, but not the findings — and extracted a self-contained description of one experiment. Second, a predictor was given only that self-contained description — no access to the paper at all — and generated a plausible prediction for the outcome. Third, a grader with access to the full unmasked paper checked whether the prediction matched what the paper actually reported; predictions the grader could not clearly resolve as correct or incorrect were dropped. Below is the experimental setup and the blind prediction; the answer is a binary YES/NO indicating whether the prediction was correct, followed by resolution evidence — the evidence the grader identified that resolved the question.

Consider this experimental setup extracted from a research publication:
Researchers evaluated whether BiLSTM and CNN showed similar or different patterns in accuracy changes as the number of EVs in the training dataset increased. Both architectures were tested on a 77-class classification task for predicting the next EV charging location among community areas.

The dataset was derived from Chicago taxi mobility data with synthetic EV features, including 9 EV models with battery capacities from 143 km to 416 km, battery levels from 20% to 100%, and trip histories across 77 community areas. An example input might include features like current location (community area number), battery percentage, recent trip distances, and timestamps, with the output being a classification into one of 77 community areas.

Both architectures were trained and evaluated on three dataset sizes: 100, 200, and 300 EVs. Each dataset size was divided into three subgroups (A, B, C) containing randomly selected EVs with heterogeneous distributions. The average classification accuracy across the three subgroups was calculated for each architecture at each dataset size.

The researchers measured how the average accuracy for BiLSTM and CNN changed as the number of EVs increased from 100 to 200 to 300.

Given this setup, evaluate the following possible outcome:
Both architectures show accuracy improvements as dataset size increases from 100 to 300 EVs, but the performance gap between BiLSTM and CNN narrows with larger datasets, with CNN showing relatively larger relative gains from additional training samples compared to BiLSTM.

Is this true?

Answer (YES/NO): NO